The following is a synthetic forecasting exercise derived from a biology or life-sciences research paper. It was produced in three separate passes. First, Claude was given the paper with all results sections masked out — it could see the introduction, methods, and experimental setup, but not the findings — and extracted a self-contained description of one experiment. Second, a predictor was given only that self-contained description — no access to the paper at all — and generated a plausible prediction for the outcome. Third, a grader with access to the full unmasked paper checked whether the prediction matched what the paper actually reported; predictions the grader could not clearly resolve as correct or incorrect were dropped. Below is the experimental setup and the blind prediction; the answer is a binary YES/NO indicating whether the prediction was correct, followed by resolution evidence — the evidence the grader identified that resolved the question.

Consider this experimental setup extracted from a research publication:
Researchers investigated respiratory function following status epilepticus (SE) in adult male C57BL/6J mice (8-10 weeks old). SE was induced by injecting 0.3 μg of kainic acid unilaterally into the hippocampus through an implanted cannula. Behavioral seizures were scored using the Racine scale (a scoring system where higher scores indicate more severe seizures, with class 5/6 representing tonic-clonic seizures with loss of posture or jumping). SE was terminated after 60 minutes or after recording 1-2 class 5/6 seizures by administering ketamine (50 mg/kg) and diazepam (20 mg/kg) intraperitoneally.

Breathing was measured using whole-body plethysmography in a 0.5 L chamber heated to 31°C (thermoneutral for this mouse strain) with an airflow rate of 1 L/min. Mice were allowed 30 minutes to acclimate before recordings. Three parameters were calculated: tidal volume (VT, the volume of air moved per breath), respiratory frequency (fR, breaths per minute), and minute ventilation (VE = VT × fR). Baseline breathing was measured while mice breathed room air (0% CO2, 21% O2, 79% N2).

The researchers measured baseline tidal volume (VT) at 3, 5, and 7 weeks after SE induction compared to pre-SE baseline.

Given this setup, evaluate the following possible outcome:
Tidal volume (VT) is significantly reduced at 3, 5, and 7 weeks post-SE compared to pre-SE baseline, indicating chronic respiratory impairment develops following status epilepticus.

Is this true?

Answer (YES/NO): NO